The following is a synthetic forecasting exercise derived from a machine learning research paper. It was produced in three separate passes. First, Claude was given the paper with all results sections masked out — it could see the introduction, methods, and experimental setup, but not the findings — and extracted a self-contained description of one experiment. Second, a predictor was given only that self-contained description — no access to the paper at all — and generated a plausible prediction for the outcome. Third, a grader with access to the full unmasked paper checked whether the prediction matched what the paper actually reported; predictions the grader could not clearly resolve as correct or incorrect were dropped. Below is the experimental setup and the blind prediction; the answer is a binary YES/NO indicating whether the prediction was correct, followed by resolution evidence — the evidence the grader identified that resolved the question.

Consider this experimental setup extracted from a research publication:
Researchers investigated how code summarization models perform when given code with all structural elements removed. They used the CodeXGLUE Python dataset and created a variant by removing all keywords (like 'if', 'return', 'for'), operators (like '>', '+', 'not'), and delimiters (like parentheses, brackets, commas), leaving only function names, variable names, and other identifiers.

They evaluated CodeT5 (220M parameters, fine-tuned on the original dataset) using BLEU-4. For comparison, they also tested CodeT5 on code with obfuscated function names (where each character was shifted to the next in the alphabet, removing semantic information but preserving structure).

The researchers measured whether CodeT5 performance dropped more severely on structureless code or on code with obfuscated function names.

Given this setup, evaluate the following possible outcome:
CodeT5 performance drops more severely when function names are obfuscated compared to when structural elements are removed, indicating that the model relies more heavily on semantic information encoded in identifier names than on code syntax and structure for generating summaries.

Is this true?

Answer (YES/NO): YES